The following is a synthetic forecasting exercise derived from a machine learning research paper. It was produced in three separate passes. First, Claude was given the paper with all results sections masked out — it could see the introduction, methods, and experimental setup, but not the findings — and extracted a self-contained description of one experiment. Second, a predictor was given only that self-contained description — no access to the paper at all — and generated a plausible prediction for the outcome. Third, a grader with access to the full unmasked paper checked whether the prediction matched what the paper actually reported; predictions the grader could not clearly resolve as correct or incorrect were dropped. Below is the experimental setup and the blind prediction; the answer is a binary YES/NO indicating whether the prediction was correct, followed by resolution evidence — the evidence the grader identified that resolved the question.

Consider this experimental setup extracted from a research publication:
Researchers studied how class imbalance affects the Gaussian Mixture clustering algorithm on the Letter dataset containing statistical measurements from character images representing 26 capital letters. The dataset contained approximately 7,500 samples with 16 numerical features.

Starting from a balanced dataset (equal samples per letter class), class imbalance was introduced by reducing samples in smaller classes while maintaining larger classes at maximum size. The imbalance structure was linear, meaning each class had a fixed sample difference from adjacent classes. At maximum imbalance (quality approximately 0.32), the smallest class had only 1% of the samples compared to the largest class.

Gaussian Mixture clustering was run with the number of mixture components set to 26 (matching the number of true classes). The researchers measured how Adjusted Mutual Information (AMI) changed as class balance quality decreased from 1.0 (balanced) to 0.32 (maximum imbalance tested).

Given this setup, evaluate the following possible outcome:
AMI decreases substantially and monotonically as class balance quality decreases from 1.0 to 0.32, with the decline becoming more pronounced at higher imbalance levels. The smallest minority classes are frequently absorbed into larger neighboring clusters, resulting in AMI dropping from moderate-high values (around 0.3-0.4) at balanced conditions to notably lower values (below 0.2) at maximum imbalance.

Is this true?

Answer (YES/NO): NO